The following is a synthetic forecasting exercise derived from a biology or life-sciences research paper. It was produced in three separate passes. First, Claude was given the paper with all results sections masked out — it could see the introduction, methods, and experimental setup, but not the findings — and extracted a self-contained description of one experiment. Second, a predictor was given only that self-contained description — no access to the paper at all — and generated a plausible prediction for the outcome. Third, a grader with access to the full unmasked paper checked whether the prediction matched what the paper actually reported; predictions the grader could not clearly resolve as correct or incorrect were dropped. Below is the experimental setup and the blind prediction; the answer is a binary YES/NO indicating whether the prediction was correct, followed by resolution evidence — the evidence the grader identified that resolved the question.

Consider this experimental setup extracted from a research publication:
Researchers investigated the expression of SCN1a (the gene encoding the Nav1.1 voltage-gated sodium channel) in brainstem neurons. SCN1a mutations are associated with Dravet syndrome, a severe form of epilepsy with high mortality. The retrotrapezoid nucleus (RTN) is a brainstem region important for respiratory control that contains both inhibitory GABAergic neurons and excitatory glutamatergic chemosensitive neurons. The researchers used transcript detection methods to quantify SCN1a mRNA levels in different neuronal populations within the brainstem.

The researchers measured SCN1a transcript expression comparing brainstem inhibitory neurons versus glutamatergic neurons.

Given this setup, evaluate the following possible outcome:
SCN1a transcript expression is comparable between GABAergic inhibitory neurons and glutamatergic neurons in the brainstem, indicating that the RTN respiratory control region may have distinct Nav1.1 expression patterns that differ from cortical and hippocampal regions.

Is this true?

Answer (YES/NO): NO